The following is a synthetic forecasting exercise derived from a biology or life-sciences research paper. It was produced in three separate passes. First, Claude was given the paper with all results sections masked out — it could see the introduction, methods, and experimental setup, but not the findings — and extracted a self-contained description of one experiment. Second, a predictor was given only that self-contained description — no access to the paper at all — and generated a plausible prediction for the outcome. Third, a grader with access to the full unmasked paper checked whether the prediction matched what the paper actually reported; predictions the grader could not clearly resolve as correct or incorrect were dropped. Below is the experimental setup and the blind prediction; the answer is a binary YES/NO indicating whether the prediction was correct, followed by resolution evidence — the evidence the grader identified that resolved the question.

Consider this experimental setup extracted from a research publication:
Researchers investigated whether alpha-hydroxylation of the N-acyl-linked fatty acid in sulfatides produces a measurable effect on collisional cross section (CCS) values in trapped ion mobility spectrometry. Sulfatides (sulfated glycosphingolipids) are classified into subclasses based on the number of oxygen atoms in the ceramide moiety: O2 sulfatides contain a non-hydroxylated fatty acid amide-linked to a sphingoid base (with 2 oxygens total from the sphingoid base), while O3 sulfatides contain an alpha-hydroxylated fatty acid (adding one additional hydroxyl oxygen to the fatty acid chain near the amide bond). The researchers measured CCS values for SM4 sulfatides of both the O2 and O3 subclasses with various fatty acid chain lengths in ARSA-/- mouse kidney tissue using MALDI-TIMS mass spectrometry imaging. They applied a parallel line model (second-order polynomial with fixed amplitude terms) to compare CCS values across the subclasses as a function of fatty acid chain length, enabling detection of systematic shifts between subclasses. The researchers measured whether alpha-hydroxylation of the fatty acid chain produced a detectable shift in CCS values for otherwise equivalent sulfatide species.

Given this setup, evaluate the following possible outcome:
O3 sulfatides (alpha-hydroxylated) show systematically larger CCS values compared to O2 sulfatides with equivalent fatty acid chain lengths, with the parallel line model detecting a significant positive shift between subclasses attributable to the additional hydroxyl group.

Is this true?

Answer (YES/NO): NO